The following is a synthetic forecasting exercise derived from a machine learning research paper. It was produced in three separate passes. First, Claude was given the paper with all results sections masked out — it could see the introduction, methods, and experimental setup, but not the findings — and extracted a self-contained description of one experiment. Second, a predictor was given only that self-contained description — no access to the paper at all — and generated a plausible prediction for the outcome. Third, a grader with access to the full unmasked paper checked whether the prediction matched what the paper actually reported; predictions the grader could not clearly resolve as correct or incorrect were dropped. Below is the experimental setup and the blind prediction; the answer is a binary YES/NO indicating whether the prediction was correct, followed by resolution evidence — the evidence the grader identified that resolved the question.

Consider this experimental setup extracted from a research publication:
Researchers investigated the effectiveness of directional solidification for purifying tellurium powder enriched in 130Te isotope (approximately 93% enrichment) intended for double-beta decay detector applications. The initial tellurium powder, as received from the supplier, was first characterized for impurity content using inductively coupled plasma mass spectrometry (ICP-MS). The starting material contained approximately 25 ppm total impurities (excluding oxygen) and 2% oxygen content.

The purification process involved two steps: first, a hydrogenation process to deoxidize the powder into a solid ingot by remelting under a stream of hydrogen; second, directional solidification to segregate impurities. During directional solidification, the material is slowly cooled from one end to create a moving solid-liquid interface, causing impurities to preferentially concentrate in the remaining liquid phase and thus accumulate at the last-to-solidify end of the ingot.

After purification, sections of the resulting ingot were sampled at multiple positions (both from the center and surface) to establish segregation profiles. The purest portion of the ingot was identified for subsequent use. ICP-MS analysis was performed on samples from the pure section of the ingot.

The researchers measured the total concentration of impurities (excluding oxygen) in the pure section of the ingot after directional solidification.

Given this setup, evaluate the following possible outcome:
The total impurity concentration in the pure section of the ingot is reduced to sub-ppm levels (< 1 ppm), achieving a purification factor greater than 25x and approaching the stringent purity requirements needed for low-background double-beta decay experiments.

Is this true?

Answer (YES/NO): NO